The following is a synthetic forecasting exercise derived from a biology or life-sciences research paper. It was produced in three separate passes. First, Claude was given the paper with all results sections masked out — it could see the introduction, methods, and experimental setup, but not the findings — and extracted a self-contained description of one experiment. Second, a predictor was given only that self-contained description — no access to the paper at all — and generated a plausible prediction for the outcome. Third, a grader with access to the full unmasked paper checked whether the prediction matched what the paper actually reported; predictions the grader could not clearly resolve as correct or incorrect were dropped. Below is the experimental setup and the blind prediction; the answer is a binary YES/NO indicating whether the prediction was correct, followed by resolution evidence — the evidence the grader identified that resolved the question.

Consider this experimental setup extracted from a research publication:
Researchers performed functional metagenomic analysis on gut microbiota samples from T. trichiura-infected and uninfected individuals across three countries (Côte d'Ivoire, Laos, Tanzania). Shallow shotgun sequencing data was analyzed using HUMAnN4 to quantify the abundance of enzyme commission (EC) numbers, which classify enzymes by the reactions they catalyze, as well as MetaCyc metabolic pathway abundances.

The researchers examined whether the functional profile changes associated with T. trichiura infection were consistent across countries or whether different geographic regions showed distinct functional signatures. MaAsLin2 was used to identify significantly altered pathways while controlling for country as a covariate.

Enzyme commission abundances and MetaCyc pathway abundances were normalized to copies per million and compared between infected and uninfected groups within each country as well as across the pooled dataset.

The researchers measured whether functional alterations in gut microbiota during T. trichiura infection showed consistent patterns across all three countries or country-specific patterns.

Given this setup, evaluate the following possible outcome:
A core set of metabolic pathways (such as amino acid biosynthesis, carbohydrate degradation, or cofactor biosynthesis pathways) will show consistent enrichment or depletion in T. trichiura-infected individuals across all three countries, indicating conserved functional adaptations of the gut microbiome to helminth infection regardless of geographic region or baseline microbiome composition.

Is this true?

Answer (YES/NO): NO